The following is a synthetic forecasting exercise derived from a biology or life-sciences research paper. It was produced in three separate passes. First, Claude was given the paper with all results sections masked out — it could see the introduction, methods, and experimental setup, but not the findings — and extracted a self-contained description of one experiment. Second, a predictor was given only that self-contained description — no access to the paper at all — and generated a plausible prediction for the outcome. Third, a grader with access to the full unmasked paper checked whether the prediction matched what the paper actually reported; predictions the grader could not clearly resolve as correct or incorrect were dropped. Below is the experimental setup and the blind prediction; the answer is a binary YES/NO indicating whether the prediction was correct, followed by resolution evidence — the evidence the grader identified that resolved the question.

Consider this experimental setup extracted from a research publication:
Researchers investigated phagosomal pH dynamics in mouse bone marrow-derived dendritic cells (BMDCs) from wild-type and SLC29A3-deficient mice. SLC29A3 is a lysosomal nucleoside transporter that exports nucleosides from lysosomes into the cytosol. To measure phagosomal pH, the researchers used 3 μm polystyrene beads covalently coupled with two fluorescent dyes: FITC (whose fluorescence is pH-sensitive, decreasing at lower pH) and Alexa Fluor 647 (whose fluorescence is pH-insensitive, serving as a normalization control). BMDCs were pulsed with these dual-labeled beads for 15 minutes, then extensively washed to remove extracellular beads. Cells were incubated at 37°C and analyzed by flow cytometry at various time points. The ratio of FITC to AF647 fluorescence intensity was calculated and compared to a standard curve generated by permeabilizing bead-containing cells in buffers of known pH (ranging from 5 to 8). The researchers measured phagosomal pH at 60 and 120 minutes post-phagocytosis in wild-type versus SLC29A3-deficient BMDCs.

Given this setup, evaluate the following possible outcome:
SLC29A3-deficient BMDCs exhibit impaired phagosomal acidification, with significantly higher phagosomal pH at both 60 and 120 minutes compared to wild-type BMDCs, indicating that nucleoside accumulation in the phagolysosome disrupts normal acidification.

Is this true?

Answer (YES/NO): YES